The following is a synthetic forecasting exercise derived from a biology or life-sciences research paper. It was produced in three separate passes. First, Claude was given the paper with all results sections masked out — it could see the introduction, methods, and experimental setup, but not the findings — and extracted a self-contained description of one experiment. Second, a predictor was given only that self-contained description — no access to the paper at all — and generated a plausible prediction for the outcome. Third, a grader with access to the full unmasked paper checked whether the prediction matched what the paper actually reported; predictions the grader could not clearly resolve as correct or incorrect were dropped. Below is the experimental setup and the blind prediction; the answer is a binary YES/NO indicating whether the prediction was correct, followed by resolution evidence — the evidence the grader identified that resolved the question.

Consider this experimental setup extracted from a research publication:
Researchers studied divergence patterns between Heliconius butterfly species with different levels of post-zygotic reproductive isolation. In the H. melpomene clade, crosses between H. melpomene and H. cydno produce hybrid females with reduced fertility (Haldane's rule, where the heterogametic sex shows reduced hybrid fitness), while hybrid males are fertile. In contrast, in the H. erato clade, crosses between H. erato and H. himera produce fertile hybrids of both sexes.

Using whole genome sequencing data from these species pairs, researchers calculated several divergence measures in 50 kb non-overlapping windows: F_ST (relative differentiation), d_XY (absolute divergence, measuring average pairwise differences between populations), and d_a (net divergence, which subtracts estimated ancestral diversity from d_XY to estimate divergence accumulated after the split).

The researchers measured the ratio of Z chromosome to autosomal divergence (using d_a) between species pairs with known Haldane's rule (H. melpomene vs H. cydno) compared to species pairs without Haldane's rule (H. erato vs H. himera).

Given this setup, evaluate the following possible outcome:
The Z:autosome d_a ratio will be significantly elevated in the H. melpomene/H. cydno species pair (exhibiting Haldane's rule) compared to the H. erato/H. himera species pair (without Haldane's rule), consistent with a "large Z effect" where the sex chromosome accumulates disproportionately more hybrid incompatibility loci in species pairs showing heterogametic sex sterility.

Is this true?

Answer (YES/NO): NO